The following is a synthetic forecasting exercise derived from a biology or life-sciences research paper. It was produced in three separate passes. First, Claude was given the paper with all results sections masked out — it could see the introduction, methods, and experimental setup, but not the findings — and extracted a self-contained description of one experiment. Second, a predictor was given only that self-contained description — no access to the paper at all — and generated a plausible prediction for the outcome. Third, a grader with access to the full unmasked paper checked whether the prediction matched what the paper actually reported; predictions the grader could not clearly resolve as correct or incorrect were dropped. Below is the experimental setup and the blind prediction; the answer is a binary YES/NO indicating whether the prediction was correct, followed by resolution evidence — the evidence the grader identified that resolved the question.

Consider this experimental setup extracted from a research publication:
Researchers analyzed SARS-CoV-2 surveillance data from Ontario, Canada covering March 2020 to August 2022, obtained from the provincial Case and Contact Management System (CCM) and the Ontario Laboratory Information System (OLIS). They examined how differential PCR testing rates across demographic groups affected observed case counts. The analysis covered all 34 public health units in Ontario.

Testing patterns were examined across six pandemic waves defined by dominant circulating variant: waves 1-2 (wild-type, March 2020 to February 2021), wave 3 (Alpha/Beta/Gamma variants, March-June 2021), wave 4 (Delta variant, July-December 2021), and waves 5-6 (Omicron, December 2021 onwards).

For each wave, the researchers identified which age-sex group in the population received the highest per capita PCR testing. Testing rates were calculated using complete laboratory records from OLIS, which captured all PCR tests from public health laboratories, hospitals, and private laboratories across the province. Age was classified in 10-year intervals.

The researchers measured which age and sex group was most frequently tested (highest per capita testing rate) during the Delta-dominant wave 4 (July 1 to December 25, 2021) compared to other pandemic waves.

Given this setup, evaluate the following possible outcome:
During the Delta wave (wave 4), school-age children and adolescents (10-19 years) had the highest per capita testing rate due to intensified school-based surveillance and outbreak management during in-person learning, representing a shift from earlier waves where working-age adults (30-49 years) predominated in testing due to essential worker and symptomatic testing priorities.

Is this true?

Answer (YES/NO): NO